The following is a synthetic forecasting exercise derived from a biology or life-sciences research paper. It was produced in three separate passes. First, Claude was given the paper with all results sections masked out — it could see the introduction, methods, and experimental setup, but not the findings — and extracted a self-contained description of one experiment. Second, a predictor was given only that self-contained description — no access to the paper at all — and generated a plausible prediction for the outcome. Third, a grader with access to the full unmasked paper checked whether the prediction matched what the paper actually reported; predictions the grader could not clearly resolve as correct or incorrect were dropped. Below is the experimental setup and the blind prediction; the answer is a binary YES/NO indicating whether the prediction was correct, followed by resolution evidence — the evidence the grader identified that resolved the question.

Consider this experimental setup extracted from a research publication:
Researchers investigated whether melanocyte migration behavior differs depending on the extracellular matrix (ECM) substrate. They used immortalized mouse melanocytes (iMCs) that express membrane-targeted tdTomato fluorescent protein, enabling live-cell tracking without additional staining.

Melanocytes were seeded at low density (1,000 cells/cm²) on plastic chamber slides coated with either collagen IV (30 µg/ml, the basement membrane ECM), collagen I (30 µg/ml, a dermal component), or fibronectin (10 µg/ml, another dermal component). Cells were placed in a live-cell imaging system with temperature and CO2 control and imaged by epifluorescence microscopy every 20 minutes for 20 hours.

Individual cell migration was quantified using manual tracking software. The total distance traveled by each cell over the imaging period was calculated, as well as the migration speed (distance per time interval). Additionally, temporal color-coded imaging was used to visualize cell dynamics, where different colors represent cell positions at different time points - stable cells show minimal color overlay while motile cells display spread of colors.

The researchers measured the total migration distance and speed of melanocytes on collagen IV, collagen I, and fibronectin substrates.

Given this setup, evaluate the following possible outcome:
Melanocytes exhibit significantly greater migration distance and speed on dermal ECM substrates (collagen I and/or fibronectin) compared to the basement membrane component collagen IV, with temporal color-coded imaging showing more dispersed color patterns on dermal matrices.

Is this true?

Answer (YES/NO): NO